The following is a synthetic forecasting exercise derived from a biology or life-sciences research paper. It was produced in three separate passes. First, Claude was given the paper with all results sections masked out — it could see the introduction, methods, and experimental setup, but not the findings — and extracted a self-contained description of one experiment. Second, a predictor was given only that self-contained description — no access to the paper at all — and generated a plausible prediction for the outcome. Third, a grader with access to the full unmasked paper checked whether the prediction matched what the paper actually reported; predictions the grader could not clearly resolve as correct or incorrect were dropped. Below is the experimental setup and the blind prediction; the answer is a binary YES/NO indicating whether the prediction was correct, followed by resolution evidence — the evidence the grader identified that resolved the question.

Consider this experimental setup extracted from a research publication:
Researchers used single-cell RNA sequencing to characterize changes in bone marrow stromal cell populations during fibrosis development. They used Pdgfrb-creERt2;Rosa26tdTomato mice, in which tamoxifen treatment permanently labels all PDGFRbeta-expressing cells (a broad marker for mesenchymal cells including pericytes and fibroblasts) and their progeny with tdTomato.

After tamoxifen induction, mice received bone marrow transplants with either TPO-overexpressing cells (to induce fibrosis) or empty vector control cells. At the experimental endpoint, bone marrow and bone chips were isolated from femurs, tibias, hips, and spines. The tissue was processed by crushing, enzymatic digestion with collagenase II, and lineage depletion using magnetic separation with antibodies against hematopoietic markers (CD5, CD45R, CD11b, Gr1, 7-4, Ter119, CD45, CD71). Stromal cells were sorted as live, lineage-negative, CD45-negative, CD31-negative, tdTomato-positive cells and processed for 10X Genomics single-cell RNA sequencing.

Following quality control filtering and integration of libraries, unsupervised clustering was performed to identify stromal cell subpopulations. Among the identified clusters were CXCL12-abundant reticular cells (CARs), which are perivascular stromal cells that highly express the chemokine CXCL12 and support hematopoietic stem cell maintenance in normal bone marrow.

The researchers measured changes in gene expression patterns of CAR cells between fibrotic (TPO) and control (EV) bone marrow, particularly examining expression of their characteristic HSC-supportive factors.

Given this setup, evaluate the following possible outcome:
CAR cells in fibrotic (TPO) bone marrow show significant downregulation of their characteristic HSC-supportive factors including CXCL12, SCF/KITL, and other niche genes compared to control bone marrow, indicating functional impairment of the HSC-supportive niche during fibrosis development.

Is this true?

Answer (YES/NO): YES